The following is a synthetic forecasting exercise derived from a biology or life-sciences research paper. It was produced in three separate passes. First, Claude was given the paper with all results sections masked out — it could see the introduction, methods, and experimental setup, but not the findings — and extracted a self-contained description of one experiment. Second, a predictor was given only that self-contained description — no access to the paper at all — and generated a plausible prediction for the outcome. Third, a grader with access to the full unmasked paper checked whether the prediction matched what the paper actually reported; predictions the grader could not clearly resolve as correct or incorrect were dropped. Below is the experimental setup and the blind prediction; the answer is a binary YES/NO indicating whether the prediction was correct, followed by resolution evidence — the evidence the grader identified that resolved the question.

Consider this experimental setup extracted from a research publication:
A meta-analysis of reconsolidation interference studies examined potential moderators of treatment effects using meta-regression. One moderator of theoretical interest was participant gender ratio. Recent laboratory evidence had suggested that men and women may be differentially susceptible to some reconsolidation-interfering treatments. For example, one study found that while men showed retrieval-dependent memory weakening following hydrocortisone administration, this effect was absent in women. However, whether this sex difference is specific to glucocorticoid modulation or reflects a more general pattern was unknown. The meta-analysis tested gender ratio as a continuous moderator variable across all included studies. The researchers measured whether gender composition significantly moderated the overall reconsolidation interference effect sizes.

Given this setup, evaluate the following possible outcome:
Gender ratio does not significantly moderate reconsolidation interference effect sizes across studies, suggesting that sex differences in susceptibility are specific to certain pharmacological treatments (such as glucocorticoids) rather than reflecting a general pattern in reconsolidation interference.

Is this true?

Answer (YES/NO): YES